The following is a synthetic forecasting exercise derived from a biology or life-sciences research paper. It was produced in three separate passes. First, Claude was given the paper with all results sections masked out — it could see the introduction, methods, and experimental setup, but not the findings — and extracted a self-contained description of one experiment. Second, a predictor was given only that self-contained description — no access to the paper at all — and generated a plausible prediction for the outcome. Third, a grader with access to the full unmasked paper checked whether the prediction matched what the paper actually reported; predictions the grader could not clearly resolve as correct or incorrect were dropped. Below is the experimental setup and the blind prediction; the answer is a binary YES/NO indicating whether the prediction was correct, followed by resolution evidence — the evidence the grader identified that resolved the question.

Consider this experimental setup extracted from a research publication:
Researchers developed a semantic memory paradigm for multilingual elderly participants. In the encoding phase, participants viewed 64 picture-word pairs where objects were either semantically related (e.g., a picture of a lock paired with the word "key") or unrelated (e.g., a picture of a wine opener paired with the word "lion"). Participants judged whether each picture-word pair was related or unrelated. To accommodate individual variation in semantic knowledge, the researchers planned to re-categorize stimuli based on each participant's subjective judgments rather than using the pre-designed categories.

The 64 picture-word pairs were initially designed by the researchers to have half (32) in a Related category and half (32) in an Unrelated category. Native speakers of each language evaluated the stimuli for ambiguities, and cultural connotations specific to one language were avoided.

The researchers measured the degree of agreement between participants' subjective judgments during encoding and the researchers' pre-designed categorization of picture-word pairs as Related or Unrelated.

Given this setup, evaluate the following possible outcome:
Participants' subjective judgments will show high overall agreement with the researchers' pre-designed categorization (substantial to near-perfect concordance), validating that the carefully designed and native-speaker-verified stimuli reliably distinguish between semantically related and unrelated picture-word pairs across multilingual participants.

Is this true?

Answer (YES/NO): YES